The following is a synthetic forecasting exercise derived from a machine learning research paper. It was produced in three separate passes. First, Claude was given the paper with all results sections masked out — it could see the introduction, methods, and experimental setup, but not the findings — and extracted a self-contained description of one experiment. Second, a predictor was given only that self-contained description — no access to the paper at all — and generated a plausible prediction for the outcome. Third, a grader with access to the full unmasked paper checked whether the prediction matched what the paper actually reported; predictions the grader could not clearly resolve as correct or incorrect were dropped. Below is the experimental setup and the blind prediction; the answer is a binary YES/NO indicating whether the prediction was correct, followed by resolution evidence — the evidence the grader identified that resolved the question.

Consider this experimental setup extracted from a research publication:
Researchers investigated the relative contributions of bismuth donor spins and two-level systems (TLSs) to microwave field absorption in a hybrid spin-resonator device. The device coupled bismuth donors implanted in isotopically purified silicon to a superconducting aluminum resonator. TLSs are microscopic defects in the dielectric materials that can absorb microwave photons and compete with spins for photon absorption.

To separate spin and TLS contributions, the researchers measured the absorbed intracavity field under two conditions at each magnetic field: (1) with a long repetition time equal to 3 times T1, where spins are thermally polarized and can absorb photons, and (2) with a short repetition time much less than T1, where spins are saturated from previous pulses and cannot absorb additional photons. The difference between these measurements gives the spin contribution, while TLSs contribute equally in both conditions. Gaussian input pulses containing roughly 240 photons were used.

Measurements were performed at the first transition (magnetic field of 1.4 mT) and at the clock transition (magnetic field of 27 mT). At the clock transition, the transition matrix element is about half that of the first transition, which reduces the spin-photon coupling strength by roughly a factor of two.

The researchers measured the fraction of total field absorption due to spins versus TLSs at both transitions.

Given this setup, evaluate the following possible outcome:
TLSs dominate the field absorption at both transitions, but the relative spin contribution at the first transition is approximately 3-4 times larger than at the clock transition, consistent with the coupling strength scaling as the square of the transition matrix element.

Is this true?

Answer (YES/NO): NO